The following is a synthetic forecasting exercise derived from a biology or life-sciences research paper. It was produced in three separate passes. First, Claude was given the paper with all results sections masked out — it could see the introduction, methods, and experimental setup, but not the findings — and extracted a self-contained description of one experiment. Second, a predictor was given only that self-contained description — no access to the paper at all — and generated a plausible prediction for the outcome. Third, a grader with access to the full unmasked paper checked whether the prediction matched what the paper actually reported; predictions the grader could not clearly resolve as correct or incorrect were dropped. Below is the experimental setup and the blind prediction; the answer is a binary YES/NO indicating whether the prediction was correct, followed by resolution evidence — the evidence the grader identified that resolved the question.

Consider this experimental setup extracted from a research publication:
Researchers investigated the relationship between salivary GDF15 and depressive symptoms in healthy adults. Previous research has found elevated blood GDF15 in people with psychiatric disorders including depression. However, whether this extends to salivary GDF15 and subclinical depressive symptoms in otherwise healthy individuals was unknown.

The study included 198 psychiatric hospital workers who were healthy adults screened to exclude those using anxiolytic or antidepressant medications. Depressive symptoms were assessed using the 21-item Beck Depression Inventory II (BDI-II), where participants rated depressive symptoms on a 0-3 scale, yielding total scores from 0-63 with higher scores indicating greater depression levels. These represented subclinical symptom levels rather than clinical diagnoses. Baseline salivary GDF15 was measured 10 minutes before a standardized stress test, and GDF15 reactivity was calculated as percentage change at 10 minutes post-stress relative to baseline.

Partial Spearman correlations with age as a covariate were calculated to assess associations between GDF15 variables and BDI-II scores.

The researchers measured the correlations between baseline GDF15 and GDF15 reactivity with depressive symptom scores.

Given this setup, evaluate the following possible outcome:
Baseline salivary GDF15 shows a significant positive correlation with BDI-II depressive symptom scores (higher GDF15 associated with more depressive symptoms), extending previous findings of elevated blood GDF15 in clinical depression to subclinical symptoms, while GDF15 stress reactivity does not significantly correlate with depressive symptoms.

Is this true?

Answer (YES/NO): NO